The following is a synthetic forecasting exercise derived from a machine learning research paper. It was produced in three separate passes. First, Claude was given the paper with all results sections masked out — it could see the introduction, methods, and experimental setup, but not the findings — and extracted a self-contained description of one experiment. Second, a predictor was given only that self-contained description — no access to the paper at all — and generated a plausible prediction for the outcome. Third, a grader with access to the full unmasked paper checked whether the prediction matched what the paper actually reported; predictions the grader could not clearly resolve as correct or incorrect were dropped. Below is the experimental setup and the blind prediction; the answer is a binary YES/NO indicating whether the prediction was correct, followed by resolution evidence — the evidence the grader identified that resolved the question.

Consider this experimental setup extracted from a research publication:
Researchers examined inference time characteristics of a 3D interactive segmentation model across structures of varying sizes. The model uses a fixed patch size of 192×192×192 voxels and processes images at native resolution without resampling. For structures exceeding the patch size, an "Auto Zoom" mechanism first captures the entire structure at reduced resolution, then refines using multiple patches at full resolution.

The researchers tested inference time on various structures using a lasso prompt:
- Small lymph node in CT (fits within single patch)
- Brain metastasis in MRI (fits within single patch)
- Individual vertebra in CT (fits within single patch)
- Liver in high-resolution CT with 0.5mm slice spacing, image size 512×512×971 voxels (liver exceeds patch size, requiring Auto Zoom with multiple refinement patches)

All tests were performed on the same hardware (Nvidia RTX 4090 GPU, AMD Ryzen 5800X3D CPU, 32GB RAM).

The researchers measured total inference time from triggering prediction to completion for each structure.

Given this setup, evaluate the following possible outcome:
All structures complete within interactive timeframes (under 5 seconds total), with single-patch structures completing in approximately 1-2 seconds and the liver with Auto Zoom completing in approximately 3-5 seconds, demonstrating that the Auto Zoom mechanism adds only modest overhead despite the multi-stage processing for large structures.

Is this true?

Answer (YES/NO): NO